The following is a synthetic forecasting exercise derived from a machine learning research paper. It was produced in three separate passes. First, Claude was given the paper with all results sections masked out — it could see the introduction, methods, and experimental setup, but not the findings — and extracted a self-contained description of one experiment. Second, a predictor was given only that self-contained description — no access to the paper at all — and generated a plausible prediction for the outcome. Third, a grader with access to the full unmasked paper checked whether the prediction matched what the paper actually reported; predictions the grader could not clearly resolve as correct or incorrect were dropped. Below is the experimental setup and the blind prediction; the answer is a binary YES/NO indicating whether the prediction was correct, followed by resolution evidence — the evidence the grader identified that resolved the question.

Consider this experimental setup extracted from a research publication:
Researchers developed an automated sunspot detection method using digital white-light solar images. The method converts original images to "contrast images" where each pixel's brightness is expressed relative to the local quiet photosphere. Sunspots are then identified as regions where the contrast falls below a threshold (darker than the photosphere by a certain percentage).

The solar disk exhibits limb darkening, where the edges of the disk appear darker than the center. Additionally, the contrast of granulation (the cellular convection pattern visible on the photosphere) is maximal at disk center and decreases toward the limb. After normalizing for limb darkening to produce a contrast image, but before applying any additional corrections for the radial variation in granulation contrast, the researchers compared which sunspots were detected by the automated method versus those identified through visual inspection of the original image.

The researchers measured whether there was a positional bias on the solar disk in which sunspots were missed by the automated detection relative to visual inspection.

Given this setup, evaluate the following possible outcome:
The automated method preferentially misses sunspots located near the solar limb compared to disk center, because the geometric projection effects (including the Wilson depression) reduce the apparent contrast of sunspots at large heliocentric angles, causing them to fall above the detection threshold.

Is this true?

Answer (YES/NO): NO